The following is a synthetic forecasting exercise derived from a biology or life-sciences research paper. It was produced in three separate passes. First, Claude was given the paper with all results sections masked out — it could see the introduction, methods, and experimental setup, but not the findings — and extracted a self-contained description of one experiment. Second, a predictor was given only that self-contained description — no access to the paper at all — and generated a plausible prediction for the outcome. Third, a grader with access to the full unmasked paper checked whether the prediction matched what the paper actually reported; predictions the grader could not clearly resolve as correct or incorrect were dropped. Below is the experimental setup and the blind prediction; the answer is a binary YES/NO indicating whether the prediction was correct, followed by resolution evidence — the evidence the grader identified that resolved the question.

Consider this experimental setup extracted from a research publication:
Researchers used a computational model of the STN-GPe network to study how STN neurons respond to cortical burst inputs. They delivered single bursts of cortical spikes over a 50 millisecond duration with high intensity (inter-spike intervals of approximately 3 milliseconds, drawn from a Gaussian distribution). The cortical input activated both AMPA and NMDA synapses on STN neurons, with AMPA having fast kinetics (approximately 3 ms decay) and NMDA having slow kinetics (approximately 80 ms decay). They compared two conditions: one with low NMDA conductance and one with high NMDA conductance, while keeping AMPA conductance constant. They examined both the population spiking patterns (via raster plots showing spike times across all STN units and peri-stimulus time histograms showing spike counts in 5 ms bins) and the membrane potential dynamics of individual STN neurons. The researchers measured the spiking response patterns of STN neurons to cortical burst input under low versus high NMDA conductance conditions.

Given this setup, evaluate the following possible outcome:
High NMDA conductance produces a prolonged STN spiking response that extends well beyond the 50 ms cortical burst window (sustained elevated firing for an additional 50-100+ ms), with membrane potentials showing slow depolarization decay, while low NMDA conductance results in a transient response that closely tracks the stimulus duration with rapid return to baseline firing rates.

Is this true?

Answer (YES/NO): NO